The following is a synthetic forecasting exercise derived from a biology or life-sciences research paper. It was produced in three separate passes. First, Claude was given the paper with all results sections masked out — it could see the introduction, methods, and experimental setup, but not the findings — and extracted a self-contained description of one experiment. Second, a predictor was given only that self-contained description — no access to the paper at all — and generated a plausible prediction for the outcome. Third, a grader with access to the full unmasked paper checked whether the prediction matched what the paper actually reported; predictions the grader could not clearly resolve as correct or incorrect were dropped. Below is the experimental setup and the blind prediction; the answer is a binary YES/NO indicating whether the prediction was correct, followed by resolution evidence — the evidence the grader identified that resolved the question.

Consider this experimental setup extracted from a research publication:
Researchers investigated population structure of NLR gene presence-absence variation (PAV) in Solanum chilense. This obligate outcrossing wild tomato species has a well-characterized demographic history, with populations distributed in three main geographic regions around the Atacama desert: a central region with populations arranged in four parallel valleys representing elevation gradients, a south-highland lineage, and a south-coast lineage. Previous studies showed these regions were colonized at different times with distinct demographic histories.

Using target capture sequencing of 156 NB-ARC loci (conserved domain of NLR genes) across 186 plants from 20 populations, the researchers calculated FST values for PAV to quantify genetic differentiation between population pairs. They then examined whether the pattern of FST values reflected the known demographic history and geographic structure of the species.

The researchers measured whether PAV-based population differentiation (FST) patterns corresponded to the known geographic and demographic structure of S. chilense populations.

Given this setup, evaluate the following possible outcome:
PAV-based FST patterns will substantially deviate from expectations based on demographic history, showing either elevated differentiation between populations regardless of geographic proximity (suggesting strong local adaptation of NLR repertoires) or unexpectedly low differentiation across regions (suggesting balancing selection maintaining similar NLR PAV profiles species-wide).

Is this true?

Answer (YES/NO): NO